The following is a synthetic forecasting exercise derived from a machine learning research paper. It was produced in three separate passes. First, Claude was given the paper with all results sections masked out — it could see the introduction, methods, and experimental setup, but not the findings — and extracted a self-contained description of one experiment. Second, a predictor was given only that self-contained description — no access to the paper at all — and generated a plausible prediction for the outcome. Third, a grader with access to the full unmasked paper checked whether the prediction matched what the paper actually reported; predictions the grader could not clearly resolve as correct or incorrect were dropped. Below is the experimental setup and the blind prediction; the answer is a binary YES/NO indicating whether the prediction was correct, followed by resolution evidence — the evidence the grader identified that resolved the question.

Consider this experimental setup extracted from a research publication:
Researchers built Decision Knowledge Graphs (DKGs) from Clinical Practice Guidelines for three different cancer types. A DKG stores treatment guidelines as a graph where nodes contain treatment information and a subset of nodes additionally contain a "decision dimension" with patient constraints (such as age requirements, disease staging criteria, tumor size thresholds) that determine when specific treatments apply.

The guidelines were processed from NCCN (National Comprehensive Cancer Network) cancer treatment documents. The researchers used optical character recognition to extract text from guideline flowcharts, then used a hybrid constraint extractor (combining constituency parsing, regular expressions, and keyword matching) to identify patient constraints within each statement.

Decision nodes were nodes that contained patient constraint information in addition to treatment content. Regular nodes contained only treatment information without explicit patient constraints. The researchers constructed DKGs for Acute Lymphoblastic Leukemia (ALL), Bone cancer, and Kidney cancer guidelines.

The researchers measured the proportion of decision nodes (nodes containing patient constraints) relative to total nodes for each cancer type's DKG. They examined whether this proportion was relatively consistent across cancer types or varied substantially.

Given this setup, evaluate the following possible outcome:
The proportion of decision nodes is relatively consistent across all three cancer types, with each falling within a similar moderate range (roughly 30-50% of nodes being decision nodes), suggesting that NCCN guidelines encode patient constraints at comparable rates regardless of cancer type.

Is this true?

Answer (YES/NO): YES